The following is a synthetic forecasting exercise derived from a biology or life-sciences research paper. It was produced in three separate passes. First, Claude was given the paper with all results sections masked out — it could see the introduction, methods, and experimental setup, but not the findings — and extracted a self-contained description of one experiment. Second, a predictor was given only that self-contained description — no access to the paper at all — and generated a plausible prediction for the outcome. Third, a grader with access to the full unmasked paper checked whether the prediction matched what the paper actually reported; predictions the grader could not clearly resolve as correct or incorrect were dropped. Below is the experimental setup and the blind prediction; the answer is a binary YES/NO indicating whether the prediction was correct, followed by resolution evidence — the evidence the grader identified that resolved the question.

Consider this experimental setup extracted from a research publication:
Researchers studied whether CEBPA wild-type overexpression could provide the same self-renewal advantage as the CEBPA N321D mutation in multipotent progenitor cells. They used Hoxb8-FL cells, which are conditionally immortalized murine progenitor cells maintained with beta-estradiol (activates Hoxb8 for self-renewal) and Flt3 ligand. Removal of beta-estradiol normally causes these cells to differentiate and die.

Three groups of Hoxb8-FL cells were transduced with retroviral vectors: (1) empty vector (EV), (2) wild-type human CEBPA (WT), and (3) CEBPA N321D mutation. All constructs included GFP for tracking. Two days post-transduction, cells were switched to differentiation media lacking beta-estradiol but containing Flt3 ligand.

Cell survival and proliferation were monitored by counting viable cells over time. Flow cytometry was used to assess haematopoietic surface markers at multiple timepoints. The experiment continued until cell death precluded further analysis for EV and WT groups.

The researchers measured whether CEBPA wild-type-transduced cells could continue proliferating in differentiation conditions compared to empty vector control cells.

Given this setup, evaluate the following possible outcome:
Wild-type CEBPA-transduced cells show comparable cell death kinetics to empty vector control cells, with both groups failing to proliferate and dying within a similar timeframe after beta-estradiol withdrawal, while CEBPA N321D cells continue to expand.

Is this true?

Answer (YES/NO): YES